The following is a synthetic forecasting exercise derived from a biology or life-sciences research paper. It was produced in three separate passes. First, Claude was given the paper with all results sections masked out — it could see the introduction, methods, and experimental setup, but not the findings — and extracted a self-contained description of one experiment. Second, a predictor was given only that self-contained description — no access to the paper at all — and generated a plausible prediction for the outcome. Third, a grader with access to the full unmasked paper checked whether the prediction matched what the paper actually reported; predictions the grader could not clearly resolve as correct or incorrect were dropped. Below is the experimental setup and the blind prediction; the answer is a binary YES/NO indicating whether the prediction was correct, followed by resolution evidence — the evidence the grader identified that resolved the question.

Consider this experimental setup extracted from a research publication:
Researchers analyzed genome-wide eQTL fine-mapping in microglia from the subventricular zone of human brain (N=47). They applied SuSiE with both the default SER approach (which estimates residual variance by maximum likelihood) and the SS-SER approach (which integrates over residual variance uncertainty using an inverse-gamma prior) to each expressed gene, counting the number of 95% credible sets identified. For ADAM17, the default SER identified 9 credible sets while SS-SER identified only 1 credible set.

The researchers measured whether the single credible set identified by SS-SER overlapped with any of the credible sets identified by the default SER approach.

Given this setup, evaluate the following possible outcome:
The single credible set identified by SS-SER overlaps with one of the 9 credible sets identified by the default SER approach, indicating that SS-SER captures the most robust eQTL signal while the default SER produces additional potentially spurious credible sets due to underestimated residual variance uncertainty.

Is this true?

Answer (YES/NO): YES